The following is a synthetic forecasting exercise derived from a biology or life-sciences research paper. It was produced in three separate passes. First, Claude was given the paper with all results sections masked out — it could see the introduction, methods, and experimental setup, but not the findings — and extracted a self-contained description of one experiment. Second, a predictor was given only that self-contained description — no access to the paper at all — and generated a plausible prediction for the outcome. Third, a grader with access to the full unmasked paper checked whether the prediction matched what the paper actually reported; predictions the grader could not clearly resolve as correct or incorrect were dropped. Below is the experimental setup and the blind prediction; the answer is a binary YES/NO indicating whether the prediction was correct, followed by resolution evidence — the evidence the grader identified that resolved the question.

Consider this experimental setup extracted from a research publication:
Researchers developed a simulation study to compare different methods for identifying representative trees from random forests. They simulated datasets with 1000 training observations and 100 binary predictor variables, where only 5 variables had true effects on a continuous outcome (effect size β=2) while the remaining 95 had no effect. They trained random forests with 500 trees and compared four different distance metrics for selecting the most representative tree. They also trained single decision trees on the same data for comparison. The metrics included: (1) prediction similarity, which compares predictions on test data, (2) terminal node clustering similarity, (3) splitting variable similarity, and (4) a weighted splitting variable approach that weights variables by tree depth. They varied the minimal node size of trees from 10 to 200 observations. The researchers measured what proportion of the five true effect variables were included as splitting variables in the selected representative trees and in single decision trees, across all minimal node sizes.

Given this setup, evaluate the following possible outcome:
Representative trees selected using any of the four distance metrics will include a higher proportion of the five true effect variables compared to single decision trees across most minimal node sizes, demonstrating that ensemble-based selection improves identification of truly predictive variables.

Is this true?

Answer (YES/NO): NO